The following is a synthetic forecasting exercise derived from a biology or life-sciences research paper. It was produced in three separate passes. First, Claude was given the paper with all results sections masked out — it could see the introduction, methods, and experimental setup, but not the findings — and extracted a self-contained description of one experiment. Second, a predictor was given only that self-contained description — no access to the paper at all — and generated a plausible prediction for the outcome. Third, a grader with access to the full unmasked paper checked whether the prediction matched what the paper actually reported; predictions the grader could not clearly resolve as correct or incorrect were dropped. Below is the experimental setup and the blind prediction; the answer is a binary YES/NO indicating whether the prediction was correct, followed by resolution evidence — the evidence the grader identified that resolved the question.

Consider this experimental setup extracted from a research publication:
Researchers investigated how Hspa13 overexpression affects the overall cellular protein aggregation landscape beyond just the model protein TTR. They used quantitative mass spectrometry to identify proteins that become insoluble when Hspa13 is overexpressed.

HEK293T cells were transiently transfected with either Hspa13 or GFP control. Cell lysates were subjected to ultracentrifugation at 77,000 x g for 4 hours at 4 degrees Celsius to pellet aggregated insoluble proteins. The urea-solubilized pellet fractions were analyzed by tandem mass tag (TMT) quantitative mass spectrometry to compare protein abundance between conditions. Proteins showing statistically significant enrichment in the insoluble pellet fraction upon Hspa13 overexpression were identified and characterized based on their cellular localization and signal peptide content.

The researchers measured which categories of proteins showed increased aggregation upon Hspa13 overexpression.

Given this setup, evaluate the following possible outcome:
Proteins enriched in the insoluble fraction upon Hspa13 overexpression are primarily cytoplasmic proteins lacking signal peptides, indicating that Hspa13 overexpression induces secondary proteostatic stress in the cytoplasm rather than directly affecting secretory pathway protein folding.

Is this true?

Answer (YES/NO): NO